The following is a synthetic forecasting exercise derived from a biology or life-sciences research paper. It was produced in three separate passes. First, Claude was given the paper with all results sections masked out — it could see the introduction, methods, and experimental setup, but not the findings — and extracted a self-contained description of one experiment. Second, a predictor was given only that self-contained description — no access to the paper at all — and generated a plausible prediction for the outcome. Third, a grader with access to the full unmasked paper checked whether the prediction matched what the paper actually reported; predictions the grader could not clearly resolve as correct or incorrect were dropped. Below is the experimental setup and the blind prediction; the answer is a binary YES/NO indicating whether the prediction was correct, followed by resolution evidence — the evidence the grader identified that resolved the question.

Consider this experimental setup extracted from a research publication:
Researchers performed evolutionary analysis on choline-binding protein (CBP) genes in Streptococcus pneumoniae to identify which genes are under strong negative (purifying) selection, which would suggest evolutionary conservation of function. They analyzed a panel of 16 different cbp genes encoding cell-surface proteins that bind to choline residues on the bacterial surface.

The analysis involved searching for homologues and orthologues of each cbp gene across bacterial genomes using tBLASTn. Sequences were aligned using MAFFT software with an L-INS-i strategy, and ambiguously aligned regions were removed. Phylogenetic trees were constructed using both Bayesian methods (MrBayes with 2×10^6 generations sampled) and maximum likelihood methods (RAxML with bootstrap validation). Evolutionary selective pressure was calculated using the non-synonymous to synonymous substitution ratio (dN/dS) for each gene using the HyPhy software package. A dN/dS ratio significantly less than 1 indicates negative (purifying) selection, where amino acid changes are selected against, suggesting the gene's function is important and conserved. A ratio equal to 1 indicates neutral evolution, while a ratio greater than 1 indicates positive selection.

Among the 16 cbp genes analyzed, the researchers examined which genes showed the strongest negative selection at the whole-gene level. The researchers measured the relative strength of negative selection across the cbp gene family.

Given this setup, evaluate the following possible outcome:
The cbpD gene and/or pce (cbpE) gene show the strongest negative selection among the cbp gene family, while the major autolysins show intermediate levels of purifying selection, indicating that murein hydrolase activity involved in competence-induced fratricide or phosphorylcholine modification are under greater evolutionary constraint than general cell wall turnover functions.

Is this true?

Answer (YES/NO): NO